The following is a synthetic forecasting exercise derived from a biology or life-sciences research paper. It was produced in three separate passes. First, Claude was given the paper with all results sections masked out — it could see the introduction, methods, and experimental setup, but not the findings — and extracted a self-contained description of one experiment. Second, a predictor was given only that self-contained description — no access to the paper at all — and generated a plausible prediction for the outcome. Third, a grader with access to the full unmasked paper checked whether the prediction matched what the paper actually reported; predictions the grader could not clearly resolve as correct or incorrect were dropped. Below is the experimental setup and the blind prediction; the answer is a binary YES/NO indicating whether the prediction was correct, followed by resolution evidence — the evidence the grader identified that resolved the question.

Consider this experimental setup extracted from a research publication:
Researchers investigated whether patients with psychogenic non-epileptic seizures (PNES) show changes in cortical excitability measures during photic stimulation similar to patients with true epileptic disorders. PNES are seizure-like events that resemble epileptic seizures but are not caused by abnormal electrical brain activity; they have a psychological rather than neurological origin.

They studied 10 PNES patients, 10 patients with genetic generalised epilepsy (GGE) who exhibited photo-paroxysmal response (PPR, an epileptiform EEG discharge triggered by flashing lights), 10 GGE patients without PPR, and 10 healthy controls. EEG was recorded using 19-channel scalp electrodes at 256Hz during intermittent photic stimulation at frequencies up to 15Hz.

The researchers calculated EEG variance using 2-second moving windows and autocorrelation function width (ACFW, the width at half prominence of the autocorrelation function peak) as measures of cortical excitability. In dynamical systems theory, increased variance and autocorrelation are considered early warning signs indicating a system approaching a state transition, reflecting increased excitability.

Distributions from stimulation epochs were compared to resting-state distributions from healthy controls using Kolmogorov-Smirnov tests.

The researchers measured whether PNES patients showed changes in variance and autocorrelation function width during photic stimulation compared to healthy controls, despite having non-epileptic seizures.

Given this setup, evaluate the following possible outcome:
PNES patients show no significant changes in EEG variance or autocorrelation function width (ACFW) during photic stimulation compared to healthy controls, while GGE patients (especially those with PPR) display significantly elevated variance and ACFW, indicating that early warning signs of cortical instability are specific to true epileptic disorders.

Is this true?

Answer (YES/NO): NO